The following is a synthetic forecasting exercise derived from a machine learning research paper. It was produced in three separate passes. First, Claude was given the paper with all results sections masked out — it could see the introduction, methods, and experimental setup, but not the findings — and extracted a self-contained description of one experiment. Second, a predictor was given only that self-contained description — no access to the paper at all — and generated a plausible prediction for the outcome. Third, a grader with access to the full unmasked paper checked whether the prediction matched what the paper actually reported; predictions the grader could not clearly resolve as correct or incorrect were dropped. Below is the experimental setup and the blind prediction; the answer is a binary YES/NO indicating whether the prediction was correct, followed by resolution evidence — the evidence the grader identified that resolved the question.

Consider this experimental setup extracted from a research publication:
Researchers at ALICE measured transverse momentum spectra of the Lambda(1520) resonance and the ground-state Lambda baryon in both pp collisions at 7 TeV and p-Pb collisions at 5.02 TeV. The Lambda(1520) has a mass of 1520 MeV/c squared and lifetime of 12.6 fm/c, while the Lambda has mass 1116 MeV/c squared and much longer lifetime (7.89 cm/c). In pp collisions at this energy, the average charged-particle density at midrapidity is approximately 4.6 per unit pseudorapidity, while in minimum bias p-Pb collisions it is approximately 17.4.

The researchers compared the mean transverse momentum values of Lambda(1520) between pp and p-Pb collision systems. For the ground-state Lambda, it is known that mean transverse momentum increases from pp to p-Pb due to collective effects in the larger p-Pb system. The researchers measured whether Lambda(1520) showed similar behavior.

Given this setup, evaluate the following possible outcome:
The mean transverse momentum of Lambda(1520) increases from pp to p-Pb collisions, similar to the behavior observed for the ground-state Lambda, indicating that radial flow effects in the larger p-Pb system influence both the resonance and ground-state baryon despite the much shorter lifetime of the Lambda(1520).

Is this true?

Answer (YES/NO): YES